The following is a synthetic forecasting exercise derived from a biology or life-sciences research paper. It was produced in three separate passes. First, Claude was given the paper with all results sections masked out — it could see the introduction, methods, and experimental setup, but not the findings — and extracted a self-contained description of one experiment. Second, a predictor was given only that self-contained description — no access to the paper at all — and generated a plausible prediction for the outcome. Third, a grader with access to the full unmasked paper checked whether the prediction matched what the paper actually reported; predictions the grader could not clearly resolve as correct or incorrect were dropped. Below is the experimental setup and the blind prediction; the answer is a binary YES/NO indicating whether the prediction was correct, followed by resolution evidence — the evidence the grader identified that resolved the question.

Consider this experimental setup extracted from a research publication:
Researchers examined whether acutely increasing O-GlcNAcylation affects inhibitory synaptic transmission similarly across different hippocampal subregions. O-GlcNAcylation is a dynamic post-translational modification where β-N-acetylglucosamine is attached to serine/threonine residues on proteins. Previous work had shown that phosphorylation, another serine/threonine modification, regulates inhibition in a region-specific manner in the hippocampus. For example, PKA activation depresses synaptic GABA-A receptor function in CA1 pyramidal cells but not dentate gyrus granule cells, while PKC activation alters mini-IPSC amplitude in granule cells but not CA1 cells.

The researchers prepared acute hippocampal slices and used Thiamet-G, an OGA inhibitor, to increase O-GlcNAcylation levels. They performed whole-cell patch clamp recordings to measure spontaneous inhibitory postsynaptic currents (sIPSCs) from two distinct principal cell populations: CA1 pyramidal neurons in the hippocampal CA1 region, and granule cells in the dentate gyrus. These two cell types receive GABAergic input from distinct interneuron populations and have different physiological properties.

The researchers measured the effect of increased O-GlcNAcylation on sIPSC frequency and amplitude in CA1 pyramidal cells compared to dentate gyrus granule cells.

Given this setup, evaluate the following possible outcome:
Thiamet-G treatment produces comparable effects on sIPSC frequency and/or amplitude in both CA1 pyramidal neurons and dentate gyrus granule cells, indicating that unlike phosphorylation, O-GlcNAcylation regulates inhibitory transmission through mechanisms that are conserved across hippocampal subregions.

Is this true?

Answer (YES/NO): YES